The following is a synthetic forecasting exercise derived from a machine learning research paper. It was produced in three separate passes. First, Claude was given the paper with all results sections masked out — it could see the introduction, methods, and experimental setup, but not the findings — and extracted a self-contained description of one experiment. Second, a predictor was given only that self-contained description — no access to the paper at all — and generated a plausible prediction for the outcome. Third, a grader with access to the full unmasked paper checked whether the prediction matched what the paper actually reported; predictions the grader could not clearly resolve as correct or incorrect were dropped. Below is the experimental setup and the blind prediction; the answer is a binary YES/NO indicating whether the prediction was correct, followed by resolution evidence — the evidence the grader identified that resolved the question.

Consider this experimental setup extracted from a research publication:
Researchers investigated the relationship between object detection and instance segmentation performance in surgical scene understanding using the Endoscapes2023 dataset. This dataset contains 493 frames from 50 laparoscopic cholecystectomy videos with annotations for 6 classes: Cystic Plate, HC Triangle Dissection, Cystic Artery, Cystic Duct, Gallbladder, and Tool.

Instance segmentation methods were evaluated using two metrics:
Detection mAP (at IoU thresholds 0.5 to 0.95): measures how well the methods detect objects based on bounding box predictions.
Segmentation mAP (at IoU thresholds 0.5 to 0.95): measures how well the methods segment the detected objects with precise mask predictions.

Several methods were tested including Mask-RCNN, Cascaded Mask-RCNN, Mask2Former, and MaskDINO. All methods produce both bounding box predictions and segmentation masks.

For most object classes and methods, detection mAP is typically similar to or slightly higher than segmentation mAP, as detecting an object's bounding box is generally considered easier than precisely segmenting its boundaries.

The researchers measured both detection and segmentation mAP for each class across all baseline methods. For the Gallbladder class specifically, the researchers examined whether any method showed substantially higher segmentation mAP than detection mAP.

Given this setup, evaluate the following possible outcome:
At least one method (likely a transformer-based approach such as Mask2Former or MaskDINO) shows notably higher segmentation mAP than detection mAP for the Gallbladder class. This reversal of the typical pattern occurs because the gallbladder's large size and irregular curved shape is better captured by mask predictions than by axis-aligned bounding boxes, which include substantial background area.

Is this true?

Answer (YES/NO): NO